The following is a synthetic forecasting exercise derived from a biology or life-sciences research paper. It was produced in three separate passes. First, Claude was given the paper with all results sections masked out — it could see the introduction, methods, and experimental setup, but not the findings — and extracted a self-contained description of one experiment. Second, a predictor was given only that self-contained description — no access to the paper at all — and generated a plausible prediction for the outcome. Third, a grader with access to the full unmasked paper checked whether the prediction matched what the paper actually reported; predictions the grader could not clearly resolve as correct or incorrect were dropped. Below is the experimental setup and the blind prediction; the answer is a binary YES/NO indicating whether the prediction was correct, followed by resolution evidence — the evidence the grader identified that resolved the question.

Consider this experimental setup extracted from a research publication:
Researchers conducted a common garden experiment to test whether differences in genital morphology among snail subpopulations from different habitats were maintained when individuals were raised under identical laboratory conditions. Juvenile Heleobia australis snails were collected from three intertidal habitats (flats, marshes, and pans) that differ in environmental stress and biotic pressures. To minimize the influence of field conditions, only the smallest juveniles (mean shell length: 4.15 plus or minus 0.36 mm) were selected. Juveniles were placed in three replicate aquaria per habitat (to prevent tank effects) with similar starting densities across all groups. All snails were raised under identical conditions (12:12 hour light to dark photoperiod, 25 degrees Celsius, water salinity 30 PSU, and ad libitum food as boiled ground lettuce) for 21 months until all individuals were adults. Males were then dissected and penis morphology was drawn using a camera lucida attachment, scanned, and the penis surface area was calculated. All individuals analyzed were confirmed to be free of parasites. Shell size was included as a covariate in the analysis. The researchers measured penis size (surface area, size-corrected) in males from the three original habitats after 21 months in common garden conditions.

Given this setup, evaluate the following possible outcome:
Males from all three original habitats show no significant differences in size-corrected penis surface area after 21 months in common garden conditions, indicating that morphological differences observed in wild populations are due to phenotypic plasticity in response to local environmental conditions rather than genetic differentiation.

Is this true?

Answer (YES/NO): NO